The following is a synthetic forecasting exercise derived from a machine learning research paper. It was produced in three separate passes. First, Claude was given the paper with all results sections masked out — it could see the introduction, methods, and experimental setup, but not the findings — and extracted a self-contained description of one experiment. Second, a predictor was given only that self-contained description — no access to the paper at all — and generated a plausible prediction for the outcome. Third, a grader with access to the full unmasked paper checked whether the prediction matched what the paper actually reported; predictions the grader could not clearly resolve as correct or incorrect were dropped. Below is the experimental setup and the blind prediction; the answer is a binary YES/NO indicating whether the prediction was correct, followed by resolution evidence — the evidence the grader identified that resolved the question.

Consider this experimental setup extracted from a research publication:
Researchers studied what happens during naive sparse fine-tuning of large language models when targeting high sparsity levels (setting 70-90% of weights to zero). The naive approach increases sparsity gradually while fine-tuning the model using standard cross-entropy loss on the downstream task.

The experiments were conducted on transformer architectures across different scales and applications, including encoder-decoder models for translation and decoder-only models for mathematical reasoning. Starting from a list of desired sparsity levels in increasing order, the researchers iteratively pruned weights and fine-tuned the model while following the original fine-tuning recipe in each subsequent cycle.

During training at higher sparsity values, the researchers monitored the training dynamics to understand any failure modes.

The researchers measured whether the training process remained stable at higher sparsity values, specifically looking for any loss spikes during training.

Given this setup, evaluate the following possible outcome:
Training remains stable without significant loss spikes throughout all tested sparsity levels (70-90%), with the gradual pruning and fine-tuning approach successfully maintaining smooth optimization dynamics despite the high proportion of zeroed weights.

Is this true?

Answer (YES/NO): NO